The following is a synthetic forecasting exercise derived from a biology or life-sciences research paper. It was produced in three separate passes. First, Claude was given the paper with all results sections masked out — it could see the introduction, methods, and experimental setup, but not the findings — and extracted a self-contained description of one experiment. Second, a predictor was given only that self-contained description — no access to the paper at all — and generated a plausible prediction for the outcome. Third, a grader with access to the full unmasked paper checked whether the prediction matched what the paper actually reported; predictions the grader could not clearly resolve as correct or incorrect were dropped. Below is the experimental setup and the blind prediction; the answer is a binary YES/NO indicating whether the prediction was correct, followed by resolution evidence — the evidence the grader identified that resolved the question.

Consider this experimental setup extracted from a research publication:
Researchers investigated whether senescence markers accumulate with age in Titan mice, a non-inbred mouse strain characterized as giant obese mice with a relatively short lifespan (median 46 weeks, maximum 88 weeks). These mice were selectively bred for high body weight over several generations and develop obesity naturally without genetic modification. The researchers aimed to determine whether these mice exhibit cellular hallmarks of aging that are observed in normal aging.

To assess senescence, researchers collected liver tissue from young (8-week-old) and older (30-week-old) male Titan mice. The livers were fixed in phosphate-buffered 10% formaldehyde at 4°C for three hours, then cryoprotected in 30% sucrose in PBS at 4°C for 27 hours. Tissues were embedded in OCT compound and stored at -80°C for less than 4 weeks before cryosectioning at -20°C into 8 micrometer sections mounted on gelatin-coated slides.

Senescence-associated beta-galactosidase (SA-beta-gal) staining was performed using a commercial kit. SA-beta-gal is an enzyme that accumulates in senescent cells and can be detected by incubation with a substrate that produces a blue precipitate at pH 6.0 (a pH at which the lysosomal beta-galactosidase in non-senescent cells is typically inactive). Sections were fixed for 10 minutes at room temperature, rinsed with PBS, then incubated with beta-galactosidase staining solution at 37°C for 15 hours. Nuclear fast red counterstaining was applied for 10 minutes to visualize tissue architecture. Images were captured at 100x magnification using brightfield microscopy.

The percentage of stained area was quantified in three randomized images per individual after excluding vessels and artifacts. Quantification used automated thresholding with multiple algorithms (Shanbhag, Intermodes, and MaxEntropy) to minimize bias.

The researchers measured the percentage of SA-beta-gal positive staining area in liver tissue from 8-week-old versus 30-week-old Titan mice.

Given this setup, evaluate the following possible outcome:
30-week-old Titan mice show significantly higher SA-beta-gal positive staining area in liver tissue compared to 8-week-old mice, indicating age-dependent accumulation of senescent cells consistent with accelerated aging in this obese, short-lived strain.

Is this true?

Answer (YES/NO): YES